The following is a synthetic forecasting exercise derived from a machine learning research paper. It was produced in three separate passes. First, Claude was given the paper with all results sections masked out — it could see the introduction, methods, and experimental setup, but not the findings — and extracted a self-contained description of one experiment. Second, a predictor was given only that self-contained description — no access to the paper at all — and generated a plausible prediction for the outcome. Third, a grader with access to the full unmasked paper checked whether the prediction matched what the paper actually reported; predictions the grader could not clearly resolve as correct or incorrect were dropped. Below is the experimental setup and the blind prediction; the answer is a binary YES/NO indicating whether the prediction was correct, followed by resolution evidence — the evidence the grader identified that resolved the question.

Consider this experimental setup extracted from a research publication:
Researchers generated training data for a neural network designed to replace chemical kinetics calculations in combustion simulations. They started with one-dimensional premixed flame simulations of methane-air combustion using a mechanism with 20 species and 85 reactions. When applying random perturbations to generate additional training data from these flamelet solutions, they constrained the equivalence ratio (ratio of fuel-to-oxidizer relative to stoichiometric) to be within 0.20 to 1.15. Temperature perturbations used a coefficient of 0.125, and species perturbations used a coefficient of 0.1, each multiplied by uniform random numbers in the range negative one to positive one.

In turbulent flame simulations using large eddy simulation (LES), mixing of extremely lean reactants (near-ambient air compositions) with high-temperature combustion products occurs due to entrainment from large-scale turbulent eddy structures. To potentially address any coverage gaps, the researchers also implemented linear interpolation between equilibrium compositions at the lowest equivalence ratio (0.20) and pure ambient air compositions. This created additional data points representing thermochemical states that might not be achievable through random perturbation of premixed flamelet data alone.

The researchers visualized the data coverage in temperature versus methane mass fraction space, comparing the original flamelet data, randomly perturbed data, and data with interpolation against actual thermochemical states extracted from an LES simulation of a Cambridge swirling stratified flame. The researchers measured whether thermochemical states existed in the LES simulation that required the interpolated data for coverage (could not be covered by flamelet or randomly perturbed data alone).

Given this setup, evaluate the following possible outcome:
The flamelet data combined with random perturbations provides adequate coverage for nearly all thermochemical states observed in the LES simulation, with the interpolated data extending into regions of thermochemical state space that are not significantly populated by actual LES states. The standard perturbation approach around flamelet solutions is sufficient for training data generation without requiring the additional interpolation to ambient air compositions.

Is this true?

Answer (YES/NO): NO